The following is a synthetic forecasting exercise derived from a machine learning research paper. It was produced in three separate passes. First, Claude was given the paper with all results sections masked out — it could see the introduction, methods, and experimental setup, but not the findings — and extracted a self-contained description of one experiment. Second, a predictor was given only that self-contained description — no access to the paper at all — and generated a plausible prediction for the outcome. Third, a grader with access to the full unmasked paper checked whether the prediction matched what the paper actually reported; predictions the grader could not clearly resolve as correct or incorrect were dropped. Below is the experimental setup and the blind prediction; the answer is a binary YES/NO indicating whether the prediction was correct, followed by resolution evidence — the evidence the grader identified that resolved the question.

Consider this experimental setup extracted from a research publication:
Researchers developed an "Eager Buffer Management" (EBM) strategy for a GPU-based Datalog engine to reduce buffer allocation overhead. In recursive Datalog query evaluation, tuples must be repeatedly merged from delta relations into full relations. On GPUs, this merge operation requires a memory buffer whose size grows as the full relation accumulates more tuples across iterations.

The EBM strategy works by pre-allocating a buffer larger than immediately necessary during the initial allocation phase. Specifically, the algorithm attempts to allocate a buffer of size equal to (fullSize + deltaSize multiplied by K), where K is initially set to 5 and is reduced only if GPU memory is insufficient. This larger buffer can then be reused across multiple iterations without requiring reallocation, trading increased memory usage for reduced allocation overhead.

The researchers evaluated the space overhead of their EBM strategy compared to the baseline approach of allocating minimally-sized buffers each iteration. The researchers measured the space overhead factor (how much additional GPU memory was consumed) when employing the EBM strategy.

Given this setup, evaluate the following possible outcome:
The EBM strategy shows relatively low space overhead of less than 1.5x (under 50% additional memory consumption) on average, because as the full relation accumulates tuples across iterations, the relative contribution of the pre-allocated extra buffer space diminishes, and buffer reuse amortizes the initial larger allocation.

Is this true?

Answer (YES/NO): YES